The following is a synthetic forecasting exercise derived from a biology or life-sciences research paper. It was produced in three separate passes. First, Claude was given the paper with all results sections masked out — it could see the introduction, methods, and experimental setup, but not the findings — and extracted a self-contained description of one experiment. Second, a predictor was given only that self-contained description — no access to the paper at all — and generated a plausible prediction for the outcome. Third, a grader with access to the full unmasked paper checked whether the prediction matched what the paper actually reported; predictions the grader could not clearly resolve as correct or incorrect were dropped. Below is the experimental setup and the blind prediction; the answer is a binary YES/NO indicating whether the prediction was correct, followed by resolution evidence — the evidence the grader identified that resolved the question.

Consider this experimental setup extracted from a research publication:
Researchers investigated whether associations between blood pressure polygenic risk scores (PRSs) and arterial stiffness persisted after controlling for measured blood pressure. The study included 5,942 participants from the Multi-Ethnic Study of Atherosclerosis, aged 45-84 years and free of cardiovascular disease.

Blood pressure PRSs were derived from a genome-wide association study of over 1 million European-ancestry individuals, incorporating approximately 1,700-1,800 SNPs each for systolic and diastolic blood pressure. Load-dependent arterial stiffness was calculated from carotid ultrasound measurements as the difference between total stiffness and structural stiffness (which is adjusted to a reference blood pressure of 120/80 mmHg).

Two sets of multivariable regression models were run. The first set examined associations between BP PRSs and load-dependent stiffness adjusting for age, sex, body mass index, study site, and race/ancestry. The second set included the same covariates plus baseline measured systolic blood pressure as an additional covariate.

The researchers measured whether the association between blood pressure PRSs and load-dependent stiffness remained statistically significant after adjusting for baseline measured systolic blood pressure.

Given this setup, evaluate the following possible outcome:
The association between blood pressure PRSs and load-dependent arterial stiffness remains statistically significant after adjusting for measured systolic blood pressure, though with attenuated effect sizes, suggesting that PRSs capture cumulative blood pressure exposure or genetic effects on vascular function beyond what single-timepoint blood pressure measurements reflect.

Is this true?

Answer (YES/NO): YES